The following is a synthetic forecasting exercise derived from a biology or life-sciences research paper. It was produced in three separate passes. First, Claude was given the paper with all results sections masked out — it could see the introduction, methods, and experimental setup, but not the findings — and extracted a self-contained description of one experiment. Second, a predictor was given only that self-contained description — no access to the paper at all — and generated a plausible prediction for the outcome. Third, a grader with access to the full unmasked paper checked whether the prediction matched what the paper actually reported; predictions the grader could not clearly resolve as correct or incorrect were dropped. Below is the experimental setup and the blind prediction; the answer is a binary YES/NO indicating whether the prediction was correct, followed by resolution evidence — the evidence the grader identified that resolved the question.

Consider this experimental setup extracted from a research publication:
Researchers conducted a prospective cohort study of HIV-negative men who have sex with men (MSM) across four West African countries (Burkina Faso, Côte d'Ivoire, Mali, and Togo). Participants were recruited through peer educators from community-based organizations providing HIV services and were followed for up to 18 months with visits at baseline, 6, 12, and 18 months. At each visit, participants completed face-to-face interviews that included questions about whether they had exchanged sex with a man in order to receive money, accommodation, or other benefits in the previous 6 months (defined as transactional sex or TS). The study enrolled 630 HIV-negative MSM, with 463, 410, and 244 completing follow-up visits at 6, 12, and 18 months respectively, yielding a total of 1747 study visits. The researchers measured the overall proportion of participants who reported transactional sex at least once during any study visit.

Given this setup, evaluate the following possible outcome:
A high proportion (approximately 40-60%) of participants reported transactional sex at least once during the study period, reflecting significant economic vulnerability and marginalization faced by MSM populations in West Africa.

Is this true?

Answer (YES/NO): YES